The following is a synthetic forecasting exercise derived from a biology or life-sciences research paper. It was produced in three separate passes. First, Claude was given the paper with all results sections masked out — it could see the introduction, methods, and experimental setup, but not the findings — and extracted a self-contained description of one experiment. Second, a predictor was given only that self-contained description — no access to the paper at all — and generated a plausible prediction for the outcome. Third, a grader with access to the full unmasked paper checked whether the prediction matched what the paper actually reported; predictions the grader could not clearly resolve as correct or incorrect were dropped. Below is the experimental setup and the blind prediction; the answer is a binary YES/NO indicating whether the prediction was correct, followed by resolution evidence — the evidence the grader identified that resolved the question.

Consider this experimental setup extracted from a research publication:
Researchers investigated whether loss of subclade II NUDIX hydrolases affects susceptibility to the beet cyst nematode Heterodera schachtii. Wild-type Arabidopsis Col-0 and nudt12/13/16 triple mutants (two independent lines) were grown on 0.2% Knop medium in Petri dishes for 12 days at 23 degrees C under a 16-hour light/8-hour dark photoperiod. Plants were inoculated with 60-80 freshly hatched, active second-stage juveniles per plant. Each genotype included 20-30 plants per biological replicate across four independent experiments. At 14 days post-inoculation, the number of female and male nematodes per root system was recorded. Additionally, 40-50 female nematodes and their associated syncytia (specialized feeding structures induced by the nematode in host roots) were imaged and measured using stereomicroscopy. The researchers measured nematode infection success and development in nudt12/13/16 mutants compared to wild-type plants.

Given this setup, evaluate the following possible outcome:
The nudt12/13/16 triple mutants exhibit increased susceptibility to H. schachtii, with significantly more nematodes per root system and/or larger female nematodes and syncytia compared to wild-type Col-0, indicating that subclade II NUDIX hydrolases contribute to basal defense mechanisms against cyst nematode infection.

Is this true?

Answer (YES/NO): NO